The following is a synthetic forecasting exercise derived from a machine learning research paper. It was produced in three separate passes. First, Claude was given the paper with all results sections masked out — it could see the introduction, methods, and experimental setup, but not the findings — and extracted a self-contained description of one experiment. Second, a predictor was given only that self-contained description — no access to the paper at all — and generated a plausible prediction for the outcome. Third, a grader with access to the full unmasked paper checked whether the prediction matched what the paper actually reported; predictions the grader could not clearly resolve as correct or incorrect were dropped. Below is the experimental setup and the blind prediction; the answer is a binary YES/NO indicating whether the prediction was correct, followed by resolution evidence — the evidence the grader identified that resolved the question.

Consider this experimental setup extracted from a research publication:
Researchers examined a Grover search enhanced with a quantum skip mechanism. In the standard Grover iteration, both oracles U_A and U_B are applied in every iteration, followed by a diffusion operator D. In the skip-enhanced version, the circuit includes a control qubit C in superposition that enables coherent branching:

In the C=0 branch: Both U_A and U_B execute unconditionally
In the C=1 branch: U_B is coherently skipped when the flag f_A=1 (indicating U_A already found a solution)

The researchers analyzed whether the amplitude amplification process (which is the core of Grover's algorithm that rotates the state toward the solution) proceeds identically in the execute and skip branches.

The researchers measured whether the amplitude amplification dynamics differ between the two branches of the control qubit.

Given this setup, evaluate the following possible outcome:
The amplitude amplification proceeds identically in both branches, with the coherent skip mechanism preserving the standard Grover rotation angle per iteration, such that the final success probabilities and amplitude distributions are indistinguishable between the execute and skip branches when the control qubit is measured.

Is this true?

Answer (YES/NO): NO